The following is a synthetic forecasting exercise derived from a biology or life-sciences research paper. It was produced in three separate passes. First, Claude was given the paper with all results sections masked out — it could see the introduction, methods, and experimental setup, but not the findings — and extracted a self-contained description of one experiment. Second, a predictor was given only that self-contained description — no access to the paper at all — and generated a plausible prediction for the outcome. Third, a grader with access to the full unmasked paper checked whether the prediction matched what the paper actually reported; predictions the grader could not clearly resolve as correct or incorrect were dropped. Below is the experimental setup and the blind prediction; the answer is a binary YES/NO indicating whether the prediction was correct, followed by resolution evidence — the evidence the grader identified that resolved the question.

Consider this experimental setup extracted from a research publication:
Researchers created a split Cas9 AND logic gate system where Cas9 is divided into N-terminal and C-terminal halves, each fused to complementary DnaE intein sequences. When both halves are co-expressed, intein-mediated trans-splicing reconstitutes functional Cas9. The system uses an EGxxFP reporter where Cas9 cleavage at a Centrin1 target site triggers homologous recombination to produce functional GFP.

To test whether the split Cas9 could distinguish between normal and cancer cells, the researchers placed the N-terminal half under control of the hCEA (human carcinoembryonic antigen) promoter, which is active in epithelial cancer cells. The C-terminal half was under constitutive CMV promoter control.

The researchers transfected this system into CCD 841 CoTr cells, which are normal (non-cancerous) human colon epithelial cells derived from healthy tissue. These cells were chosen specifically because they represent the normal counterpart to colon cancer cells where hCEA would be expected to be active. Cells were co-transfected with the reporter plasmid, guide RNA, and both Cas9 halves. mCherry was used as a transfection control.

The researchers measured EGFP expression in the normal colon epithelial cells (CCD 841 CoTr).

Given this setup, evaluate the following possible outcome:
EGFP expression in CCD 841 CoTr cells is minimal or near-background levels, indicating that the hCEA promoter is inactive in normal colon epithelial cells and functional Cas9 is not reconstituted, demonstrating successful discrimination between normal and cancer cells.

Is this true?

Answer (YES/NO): YES